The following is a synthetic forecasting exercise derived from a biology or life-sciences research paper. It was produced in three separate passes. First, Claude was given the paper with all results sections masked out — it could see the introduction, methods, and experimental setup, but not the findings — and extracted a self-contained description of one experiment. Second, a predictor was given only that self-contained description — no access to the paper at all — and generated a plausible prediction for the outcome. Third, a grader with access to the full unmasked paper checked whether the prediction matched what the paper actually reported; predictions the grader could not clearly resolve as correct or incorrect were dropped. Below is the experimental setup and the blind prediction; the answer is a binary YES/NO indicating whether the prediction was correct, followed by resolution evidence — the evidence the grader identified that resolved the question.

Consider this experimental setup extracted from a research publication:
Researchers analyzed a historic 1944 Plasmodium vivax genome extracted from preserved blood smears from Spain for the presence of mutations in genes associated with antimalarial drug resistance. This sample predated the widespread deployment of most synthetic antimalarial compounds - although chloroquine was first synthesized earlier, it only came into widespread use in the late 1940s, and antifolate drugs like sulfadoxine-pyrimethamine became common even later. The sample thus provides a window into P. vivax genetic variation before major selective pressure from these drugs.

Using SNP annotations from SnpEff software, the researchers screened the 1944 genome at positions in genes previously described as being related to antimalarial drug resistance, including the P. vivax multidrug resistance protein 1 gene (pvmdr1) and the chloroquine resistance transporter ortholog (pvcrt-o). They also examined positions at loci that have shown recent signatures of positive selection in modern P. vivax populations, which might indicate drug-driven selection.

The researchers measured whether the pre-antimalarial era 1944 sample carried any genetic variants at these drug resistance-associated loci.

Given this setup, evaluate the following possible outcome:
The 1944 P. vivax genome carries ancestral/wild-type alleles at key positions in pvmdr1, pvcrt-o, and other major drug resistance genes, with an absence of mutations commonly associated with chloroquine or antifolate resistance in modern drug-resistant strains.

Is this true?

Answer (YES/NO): NO